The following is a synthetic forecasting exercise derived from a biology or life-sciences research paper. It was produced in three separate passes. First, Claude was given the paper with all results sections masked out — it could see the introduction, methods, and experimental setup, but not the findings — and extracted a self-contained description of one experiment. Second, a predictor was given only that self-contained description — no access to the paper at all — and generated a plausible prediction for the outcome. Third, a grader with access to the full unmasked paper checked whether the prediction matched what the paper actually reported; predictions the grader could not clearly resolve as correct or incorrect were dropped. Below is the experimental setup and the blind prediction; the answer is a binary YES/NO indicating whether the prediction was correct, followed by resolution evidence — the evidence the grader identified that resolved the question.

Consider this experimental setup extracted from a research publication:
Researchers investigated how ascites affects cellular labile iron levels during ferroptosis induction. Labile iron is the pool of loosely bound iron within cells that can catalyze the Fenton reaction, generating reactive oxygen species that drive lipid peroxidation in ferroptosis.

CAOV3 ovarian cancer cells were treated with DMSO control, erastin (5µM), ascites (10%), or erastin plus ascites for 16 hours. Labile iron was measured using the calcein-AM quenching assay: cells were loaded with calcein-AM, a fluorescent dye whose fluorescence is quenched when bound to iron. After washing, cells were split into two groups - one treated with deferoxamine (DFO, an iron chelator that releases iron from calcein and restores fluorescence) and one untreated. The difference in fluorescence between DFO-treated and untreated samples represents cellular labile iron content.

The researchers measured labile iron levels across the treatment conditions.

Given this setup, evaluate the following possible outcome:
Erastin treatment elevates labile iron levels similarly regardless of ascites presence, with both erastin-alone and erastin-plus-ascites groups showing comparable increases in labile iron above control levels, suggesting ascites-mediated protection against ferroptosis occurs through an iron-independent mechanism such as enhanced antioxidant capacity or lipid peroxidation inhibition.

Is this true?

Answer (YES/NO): NO